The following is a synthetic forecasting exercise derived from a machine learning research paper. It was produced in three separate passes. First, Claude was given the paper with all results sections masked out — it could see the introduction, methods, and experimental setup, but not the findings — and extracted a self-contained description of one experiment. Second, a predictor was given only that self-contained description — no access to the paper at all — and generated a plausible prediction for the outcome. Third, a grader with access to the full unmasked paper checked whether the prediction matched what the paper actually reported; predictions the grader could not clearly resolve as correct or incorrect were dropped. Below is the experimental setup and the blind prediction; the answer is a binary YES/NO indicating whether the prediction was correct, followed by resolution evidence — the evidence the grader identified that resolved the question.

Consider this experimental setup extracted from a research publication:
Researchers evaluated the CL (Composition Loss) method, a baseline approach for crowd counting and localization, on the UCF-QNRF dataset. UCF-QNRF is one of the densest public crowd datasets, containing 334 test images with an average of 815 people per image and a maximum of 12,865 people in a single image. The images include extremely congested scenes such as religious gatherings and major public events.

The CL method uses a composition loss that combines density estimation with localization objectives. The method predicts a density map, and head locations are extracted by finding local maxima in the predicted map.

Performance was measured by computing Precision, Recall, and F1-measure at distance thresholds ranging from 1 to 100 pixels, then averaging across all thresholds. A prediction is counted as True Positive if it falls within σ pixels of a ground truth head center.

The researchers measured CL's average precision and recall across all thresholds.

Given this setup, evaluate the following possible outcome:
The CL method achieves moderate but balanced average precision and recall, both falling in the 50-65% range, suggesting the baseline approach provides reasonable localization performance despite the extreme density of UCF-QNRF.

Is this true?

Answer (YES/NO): NO